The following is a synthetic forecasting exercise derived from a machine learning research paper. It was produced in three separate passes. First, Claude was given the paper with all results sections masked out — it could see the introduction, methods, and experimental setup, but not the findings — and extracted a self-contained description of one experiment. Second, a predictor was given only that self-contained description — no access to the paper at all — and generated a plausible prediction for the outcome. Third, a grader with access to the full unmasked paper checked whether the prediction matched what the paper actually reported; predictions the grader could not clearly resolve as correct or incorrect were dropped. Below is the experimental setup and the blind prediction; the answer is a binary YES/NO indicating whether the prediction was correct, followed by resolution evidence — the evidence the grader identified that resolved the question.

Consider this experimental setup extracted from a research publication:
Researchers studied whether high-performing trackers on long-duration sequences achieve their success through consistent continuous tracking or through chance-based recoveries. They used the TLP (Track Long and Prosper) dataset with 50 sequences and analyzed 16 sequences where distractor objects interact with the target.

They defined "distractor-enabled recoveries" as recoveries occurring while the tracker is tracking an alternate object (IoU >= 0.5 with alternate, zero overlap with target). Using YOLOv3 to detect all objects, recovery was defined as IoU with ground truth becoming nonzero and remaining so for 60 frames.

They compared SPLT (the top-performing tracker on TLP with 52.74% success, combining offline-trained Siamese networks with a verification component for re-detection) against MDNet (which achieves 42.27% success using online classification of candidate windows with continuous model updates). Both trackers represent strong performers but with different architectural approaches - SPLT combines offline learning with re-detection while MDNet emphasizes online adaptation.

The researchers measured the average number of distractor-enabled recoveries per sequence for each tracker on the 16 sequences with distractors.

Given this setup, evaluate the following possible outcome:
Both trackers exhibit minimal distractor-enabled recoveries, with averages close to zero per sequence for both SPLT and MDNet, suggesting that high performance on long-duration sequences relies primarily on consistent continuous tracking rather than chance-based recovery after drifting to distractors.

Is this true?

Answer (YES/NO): NO